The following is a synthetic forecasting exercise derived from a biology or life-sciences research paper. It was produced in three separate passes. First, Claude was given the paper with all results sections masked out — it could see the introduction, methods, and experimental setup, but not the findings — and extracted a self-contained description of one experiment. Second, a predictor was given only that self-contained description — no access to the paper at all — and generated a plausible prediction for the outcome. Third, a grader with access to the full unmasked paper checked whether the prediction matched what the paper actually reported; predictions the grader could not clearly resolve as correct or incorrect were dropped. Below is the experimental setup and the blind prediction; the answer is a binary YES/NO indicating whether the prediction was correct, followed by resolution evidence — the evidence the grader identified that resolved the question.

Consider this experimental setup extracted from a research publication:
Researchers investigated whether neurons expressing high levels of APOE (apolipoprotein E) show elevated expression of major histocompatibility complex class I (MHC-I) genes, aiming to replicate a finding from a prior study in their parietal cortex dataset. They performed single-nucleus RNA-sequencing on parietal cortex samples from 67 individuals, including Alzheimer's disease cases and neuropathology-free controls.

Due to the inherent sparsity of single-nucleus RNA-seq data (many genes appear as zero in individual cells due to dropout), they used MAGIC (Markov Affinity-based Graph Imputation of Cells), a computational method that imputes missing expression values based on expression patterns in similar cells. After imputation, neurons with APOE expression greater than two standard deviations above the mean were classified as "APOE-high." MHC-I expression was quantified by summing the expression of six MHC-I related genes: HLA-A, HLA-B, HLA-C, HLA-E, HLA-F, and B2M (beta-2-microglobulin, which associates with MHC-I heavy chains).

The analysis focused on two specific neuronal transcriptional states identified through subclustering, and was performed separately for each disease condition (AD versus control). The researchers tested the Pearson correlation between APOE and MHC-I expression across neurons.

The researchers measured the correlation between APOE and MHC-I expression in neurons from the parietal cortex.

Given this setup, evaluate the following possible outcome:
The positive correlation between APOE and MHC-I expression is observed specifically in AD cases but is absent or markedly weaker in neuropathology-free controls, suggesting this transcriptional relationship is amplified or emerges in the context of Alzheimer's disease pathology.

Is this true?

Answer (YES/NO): NO